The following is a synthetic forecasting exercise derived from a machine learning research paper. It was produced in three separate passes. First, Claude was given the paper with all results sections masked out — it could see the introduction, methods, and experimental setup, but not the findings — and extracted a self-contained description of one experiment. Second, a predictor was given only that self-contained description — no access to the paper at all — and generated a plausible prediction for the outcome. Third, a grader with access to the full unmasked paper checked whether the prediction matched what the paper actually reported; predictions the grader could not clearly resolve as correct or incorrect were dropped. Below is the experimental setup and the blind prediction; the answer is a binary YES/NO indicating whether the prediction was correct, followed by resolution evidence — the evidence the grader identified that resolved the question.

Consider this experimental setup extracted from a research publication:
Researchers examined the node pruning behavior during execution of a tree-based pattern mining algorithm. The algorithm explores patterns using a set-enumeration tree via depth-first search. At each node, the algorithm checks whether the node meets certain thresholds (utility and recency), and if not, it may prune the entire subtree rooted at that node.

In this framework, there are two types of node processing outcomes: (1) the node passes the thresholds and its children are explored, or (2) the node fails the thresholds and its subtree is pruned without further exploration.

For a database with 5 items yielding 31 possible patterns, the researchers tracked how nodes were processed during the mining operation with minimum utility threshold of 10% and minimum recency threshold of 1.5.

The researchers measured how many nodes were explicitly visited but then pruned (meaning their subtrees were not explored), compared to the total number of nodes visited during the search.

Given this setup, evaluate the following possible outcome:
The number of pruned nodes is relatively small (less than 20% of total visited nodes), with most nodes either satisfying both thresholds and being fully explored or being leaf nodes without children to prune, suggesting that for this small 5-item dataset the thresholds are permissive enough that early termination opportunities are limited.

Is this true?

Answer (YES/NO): NO